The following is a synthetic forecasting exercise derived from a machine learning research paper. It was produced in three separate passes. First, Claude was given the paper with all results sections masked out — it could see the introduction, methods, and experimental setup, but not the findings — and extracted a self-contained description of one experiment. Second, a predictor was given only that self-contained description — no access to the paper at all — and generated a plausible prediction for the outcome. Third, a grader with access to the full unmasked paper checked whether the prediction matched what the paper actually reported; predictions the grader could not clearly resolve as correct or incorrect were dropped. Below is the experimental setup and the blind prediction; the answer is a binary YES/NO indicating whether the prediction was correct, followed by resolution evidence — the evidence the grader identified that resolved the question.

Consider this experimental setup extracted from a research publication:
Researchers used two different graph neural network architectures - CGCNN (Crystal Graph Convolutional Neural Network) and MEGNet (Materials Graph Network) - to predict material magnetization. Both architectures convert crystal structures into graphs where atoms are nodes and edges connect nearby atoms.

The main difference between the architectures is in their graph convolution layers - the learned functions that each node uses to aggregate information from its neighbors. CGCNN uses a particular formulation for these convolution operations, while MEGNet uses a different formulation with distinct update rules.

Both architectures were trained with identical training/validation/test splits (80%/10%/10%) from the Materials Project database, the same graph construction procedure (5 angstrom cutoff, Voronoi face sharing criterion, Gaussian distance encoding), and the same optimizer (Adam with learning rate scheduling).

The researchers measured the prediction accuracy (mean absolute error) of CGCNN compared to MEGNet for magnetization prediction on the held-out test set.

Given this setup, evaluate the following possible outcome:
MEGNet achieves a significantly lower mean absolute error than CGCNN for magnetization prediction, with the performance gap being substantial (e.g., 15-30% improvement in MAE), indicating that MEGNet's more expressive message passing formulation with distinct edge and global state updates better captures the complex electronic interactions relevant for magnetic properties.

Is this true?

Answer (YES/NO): NO